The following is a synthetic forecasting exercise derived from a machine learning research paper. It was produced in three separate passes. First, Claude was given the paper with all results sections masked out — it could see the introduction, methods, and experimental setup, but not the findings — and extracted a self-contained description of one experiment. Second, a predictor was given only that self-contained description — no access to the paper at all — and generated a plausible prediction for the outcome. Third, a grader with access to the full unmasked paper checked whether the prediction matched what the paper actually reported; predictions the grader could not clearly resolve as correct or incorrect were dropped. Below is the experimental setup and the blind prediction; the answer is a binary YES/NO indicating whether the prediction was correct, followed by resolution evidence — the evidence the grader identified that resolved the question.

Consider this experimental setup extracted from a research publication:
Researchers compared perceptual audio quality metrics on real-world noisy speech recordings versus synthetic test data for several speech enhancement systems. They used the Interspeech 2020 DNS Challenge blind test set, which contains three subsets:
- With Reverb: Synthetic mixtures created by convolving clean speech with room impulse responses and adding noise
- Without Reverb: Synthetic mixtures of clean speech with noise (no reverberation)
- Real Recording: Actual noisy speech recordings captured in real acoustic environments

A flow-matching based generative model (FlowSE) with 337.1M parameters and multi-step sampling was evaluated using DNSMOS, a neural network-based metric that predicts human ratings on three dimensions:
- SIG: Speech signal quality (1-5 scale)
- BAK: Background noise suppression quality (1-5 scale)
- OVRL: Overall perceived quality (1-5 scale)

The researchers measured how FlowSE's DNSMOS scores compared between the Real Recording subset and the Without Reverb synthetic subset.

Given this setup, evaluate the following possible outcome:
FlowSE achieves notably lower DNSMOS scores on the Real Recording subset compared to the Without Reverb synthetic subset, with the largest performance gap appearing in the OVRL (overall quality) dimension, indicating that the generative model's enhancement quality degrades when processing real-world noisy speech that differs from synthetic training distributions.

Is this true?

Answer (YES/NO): YES